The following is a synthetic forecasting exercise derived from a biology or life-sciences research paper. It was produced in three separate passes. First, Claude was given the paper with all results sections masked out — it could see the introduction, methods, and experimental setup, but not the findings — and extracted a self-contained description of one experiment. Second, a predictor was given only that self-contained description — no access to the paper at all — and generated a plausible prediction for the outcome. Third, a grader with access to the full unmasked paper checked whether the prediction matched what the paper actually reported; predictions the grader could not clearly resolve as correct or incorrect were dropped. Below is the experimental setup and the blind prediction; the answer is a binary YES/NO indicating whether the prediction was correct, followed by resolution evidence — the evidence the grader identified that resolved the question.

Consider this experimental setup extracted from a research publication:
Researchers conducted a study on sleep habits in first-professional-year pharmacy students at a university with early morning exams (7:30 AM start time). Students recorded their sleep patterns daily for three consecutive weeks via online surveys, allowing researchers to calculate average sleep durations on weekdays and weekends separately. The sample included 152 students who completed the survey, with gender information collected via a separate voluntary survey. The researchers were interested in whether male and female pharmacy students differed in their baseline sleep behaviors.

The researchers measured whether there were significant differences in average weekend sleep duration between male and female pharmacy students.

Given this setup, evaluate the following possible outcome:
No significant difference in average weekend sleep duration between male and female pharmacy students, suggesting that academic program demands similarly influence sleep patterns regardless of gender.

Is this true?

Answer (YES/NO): YES